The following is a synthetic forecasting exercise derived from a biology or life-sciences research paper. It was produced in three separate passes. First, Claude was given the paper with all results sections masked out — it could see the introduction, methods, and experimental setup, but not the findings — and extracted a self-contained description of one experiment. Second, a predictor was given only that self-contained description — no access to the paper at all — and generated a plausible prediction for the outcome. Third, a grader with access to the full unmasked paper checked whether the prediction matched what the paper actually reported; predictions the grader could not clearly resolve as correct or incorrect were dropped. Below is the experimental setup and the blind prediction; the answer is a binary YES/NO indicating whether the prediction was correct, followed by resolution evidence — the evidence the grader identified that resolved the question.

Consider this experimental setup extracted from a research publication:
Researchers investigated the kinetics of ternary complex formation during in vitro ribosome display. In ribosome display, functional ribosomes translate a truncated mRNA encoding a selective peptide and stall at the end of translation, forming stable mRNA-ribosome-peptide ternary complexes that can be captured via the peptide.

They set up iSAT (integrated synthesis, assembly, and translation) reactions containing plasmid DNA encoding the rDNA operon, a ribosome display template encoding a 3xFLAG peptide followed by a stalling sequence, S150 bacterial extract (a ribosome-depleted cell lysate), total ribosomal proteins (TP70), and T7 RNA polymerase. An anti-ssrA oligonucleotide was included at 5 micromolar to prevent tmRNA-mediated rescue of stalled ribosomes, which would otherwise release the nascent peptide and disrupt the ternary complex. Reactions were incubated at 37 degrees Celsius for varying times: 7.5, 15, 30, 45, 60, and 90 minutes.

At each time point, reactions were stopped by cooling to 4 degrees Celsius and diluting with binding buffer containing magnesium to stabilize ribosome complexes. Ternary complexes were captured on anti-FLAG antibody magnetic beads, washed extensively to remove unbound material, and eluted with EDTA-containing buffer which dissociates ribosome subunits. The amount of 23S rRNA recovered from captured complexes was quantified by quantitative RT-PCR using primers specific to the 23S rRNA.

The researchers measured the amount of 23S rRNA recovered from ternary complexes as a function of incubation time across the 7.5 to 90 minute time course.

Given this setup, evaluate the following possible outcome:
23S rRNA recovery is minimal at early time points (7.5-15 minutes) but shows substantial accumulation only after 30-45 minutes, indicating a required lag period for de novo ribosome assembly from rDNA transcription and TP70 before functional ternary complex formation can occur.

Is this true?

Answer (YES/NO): YES